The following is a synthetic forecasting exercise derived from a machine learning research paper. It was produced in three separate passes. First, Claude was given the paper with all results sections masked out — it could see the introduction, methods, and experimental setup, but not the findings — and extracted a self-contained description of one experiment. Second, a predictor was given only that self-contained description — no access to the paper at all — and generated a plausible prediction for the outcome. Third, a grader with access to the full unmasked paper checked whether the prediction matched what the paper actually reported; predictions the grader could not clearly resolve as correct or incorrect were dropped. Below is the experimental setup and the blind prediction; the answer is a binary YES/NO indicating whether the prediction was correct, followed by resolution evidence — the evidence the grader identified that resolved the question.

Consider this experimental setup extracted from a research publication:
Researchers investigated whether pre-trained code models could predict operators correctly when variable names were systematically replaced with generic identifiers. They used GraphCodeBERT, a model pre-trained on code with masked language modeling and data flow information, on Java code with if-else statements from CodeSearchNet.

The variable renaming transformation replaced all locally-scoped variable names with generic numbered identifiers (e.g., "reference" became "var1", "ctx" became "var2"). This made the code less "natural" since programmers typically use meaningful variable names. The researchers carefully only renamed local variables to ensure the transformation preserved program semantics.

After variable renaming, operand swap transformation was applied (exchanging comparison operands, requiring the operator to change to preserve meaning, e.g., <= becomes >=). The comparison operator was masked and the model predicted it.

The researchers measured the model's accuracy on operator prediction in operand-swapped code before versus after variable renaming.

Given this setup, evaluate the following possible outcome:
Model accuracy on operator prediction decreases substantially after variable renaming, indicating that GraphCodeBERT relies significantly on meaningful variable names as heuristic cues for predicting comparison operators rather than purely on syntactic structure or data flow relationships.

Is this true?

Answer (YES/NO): NO